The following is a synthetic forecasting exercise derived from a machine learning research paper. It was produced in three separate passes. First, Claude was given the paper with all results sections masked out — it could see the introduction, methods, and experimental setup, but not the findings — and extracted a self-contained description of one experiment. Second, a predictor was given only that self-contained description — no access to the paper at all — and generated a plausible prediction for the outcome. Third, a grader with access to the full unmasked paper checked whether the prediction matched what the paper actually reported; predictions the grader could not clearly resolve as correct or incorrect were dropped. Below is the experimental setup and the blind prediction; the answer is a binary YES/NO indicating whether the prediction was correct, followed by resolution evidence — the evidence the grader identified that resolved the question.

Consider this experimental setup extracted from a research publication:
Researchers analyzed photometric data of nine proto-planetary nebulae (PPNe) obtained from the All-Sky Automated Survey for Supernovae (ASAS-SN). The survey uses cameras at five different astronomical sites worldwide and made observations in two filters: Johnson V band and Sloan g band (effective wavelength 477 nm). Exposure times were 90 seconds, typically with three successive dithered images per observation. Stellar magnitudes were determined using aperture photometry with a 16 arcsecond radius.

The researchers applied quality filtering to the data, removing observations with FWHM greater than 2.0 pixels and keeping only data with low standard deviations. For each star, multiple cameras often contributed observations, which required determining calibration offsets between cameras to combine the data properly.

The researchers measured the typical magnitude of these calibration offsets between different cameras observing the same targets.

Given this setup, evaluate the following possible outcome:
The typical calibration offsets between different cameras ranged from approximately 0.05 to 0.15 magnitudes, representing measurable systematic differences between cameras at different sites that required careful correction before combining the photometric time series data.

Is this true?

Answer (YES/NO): NO